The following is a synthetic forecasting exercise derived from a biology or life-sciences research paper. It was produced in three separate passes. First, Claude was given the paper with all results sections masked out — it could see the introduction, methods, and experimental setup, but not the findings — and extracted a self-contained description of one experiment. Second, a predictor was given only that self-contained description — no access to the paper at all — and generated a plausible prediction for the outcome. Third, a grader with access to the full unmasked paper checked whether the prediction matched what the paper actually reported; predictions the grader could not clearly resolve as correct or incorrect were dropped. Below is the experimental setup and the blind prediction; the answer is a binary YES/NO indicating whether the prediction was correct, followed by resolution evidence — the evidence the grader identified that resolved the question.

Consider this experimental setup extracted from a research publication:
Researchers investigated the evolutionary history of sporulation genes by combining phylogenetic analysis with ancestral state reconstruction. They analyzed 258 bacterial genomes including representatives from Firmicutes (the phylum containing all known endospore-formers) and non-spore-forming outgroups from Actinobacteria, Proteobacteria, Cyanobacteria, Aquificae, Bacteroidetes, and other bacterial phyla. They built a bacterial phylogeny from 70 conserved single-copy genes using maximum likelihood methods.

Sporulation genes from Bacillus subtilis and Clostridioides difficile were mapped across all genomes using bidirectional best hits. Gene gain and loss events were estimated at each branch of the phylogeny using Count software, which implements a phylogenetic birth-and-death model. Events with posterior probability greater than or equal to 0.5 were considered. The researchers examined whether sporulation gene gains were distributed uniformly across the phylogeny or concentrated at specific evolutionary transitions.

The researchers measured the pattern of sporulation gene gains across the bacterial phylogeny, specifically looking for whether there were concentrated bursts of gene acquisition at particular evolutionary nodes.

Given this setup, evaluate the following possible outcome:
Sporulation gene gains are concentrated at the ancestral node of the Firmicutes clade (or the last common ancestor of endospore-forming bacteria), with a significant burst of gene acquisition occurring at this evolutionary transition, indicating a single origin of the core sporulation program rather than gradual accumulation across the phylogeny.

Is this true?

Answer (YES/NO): NO